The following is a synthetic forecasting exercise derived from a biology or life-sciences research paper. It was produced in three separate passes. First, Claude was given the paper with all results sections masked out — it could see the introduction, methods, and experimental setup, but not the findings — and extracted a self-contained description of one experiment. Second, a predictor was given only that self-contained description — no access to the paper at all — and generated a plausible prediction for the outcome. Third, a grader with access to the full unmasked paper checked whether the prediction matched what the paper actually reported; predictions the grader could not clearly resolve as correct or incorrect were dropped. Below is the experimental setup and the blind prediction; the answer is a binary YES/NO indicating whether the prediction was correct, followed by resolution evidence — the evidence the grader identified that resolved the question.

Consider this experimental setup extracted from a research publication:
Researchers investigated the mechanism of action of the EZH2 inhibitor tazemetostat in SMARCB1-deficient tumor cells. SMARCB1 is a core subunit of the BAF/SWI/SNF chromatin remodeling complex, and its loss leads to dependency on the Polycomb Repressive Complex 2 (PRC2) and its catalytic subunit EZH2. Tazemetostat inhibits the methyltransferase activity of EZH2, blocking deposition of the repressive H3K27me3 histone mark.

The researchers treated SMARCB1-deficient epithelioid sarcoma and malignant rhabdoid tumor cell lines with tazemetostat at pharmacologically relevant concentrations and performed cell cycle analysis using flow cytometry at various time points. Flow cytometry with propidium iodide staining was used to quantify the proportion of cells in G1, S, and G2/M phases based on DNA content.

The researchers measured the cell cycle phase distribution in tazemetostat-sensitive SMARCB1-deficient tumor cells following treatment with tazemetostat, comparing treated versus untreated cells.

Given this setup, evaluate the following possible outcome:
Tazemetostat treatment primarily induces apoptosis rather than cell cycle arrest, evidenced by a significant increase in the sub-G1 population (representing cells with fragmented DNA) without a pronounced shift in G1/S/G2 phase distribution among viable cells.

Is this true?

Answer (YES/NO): NO